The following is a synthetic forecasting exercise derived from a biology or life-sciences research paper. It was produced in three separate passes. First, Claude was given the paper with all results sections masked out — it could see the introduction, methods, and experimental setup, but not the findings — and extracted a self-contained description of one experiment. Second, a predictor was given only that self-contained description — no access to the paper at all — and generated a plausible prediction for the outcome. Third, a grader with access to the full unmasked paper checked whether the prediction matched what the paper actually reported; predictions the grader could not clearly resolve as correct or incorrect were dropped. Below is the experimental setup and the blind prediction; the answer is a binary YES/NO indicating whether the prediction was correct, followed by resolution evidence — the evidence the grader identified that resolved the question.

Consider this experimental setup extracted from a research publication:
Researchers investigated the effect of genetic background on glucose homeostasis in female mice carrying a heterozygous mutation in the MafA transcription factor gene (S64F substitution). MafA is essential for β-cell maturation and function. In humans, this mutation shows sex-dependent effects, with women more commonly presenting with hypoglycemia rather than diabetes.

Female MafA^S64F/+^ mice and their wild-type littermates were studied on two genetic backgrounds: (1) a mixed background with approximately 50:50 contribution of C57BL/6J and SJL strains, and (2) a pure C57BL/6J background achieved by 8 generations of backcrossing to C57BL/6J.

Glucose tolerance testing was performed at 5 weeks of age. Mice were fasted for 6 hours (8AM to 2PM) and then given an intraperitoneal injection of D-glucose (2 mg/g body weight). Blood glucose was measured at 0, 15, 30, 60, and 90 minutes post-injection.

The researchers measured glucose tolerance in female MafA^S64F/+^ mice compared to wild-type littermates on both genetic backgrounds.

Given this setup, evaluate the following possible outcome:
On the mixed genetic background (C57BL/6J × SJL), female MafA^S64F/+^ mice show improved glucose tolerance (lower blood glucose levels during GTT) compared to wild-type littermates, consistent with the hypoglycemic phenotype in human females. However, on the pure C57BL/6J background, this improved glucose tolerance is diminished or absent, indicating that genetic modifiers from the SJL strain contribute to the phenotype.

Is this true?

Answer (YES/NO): NO